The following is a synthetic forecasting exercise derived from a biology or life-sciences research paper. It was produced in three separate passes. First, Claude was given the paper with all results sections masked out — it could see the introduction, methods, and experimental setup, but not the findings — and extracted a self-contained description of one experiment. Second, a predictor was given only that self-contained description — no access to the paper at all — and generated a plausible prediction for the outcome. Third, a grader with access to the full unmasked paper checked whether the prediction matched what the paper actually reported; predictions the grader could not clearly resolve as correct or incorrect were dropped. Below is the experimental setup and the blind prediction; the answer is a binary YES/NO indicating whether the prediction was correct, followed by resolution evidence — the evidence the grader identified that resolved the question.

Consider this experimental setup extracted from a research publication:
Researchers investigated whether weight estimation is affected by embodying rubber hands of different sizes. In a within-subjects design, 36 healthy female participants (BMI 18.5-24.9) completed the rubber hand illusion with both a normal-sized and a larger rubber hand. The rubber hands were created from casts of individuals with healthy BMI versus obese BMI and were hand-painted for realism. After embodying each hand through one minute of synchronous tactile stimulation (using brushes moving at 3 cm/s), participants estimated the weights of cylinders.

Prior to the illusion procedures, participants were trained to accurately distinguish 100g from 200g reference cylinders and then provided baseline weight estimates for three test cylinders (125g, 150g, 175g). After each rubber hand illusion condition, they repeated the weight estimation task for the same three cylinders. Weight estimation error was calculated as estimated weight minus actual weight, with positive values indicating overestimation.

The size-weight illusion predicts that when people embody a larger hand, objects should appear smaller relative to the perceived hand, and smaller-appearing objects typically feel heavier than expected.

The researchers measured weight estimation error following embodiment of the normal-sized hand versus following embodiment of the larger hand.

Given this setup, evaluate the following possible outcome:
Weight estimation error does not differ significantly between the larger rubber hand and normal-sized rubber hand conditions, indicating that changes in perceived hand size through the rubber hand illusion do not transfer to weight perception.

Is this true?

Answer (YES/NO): YES